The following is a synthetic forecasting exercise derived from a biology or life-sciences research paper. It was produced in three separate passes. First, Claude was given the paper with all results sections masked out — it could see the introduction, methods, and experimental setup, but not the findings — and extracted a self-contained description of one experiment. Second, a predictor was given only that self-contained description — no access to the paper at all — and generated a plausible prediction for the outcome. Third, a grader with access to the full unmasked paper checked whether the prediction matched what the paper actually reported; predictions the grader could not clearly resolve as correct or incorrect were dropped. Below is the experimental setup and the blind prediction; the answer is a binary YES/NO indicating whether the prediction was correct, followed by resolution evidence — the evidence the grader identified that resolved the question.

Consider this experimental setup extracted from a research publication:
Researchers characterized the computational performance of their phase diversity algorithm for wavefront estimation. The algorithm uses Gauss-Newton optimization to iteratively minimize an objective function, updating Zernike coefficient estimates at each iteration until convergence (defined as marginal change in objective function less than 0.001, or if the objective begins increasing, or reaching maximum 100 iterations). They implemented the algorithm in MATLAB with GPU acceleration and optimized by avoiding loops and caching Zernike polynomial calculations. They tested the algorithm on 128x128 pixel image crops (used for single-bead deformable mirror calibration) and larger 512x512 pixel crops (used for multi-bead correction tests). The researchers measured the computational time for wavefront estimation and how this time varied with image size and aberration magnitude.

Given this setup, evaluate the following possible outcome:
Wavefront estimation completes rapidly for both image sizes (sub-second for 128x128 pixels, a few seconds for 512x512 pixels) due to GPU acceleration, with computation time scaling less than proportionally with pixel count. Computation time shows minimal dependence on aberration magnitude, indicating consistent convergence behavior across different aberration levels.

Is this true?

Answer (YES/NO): NO